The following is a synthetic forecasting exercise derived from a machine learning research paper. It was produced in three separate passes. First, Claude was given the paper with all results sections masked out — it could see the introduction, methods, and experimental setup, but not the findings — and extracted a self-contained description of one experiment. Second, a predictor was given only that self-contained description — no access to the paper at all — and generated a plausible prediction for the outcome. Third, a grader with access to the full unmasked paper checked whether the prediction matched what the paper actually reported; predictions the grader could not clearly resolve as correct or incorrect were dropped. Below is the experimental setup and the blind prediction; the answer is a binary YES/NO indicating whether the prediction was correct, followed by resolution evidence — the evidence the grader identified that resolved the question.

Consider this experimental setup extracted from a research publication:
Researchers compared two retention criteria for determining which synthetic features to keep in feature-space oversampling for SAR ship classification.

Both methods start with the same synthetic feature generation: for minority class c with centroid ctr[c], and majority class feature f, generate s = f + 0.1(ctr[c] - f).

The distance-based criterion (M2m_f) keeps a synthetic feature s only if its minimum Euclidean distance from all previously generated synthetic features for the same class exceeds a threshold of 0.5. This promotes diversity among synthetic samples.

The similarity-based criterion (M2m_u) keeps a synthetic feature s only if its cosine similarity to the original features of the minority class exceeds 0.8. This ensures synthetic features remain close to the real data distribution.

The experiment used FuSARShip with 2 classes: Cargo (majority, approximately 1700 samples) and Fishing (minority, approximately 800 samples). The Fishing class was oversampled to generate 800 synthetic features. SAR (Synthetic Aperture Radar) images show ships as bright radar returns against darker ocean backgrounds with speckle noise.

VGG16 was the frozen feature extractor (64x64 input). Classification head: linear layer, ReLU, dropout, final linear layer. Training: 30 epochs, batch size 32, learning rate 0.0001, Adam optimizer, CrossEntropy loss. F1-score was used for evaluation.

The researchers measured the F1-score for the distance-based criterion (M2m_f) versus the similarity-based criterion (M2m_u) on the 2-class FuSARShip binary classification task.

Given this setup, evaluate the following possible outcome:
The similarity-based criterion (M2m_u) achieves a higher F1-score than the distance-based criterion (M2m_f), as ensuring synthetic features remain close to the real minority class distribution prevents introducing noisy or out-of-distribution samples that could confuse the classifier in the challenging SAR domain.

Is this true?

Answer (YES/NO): YES